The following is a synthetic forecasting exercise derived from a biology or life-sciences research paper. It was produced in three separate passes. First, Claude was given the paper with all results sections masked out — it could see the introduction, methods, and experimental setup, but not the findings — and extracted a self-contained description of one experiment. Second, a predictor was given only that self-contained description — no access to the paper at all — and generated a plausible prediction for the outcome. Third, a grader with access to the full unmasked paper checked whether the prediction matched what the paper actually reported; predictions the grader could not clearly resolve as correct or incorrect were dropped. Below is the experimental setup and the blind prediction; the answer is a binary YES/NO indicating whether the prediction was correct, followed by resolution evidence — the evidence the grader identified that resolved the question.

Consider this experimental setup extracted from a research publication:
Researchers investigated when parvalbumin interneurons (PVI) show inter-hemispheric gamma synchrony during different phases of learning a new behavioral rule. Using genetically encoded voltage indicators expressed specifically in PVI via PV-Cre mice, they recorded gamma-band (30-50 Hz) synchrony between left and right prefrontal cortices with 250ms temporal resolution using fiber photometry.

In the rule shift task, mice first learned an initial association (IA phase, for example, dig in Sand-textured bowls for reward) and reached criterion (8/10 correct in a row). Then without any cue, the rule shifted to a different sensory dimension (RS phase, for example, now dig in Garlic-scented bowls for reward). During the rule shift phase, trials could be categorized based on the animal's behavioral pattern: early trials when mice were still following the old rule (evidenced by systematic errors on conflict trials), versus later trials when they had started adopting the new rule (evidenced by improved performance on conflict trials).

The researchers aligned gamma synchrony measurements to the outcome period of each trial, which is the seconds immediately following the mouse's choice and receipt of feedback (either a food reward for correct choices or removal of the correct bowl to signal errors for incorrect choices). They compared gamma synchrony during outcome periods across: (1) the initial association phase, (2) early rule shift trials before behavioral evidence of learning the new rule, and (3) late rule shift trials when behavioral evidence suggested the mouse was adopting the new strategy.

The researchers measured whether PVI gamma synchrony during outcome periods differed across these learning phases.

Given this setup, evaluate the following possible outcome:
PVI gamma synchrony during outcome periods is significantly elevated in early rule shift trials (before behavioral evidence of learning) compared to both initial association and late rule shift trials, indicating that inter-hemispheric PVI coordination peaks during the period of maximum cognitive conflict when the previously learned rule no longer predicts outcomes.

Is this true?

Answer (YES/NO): NO